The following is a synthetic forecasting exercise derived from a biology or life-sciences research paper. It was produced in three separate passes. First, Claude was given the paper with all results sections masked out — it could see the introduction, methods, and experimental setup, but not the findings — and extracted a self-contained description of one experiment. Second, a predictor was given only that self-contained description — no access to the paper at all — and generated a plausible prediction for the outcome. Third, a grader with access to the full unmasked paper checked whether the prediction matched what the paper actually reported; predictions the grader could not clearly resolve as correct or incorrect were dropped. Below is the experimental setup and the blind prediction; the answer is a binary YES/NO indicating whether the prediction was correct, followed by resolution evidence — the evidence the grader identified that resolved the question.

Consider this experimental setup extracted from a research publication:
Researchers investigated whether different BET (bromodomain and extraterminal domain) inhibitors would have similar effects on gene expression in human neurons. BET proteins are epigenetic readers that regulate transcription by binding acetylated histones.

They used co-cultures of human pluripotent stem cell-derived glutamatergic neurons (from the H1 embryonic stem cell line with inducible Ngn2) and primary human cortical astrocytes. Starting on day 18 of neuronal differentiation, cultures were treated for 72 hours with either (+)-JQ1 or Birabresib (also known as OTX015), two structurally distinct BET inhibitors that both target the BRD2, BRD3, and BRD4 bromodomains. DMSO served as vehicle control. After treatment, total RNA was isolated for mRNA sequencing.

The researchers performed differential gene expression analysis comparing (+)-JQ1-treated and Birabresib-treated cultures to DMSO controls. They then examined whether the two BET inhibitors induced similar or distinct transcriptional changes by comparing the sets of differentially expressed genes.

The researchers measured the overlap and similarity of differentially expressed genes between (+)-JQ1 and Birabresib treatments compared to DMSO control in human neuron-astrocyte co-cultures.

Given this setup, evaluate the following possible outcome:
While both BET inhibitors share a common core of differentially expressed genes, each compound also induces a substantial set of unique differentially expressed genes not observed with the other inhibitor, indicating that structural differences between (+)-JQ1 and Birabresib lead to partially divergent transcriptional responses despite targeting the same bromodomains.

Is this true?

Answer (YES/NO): NO